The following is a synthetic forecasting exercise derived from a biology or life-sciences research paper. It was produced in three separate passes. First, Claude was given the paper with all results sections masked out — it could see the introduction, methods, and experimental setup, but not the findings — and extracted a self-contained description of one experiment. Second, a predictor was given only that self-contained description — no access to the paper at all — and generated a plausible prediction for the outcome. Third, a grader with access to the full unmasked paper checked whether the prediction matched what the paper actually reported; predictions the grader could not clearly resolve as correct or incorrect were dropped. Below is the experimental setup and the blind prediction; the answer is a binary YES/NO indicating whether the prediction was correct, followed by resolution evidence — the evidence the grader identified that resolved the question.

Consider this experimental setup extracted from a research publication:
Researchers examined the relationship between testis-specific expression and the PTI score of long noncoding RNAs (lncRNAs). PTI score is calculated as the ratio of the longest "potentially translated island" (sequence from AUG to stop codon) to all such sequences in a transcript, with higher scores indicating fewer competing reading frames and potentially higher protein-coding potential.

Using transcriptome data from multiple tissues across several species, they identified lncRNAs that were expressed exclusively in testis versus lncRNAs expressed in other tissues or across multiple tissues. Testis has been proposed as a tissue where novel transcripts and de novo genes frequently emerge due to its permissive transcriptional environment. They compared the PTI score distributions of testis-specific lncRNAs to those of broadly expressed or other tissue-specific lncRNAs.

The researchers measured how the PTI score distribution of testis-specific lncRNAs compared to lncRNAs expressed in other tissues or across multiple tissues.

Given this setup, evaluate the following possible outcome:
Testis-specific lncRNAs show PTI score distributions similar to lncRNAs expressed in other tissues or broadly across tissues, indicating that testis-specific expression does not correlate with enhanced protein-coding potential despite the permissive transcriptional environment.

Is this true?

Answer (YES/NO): NO